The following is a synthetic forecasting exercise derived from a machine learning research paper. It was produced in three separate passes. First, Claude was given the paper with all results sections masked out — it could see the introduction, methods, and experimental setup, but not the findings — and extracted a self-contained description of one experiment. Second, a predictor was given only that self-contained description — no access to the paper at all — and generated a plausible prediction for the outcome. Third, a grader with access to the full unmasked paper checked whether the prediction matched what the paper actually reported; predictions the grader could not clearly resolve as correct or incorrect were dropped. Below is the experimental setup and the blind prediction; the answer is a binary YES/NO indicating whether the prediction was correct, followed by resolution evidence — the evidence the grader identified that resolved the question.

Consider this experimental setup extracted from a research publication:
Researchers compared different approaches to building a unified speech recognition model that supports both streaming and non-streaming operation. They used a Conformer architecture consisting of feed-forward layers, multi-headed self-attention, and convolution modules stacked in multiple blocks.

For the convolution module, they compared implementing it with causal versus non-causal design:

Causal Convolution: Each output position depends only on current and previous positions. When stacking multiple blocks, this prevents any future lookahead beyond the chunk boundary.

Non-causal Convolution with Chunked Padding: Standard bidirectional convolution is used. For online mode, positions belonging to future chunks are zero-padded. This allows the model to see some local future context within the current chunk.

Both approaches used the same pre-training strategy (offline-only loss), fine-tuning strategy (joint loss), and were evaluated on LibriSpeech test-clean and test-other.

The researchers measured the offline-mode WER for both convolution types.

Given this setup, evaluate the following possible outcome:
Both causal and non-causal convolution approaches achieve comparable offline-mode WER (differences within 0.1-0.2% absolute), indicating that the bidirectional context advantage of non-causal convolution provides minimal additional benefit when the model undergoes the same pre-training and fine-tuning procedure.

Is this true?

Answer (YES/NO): NO